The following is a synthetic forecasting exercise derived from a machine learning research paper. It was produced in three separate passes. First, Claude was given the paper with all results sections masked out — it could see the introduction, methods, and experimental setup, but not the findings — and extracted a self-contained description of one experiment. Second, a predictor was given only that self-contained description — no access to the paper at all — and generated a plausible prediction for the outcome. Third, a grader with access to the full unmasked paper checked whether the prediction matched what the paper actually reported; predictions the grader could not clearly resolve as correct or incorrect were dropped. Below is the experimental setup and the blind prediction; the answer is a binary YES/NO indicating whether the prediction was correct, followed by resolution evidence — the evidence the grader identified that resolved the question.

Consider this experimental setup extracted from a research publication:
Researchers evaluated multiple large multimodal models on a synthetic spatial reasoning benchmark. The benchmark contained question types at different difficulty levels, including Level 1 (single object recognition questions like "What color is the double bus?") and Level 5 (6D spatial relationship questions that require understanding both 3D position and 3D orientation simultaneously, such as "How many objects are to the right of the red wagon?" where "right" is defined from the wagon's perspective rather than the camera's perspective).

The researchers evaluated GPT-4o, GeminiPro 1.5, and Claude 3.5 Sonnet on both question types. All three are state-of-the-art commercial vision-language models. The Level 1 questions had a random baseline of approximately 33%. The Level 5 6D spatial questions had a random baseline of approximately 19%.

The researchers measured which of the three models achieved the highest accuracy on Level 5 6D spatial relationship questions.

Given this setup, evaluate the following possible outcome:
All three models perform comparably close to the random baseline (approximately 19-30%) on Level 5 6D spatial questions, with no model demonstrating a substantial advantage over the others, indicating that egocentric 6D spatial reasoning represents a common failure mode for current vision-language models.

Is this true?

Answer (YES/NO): NO